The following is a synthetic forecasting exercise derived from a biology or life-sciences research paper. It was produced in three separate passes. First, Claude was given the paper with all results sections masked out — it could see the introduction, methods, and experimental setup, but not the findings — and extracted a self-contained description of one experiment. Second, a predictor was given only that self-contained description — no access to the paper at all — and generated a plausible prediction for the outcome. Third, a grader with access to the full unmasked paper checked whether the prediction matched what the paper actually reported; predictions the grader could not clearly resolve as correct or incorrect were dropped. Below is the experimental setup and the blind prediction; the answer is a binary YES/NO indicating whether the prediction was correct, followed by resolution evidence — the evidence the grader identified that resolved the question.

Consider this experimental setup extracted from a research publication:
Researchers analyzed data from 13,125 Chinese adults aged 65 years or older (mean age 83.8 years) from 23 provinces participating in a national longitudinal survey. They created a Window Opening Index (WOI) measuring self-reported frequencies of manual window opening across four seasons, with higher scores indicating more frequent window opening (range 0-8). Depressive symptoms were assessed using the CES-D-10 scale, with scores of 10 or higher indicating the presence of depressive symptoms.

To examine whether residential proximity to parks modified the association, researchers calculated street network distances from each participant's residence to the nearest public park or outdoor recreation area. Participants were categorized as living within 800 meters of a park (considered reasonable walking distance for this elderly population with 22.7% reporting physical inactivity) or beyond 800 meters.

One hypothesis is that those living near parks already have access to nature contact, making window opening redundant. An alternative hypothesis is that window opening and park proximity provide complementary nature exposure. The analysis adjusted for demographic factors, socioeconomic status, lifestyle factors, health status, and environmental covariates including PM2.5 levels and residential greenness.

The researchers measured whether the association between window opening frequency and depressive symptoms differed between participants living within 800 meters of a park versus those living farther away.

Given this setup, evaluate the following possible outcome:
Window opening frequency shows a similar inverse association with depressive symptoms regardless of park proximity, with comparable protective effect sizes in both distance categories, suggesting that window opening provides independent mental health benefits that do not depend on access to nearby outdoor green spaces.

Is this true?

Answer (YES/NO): NO